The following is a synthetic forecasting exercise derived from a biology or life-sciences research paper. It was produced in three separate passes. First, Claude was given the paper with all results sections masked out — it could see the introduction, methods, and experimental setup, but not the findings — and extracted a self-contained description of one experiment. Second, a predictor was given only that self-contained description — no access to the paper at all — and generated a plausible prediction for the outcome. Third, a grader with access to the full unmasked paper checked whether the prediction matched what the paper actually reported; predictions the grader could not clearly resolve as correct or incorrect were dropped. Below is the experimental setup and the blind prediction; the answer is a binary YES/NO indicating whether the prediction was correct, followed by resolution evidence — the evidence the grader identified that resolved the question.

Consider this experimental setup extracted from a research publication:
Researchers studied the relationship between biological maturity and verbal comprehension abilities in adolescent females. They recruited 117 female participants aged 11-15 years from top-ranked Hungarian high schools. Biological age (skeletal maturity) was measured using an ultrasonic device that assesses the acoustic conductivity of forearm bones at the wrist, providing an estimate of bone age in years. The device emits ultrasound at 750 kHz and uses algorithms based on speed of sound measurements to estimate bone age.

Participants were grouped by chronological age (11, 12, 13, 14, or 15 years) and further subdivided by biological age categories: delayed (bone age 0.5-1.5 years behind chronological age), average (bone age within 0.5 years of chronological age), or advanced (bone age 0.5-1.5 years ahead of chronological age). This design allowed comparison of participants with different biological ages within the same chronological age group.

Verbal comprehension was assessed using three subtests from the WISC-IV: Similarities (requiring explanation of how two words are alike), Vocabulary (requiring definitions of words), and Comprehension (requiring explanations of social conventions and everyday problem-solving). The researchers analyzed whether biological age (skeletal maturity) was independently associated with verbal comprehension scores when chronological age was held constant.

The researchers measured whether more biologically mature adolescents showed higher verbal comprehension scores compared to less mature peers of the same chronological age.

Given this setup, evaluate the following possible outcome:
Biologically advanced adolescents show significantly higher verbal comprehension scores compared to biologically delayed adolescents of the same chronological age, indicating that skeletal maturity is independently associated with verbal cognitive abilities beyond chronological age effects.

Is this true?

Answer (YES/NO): NO